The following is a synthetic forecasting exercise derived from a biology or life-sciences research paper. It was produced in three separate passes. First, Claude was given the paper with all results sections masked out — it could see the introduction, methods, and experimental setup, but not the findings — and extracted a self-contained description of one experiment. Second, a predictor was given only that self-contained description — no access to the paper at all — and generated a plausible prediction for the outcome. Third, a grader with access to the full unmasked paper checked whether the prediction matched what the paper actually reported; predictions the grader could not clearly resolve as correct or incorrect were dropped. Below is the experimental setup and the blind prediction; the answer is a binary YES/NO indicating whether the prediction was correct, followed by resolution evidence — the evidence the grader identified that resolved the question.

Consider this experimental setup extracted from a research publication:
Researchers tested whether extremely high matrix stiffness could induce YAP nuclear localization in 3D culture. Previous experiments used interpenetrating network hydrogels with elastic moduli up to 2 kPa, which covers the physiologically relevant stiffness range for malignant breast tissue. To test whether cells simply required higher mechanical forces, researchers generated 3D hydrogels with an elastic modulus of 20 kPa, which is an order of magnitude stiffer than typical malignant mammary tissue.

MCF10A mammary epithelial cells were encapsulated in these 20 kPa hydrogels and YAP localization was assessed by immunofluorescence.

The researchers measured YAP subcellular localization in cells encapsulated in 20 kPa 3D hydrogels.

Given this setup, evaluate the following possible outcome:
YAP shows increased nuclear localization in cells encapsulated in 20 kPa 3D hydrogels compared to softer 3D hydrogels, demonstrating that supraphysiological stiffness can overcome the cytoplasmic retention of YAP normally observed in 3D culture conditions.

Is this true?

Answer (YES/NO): NO